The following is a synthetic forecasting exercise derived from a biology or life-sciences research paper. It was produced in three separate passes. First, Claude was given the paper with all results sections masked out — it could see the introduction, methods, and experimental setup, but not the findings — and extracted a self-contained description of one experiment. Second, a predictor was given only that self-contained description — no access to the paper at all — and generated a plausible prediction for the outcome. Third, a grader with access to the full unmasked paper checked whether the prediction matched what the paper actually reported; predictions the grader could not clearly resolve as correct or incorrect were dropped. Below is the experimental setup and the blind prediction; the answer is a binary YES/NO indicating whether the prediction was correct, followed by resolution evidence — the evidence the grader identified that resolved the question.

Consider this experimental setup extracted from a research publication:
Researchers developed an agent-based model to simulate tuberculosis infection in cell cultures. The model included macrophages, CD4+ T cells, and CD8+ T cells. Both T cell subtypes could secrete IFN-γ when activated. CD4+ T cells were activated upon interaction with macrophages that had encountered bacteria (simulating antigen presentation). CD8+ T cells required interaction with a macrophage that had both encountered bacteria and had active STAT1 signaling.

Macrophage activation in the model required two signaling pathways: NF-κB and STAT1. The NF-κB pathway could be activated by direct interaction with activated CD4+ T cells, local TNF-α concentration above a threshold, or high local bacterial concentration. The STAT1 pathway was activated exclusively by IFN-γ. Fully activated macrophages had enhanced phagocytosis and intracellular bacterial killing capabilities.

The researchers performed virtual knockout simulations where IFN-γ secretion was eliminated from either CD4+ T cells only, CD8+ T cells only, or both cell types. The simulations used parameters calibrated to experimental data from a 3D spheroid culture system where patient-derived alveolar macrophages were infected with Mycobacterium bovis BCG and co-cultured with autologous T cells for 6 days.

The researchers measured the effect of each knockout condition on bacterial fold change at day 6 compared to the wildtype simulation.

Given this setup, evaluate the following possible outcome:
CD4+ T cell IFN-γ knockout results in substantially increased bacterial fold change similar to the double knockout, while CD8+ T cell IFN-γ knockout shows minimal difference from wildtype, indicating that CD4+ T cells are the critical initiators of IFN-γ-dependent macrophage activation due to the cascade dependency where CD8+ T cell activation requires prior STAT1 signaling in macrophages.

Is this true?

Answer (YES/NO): NO